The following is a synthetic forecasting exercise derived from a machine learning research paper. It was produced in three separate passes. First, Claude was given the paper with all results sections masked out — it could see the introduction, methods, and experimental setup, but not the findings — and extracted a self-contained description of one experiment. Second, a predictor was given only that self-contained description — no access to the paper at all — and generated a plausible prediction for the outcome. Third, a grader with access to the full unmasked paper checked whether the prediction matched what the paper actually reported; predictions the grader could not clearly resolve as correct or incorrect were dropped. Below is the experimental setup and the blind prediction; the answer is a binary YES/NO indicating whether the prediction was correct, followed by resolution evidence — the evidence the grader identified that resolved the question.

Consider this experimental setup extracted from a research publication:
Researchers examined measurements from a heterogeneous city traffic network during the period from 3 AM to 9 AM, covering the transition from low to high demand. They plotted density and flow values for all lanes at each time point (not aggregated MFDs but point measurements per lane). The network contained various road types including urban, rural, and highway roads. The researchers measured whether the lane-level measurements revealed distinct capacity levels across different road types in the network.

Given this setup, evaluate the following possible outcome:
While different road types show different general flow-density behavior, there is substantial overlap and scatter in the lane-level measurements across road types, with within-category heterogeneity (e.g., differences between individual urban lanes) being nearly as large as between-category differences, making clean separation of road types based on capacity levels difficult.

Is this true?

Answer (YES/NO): NO